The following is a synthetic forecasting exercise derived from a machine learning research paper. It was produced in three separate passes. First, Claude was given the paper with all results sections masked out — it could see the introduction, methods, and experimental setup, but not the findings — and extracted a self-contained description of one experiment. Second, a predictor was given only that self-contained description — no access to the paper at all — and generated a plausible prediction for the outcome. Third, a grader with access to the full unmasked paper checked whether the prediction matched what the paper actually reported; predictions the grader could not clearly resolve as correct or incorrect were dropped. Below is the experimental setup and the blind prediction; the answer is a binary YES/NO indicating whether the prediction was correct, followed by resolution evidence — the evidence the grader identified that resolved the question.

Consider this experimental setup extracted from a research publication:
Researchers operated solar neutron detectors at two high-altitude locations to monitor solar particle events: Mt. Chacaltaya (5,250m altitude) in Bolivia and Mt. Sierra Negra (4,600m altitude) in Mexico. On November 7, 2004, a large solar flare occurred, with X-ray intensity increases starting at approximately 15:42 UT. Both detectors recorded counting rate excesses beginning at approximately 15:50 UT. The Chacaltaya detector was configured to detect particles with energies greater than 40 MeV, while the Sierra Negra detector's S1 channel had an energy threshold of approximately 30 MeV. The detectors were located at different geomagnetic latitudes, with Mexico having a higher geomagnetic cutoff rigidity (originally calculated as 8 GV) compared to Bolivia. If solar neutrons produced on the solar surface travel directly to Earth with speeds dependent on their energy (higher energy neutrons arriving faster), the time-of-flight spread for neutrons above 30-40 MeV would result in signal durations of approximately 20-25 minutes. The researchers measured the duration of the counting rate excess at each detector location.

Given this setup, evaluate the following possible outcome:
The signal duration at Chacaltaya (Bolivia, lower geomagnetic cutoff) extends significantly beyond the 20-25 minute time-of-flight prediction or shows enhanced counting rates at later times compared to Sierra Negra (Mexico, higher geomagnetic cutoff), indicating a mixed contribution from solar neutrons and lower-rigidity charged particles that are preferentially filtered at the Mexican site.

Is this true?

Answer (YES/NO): NO